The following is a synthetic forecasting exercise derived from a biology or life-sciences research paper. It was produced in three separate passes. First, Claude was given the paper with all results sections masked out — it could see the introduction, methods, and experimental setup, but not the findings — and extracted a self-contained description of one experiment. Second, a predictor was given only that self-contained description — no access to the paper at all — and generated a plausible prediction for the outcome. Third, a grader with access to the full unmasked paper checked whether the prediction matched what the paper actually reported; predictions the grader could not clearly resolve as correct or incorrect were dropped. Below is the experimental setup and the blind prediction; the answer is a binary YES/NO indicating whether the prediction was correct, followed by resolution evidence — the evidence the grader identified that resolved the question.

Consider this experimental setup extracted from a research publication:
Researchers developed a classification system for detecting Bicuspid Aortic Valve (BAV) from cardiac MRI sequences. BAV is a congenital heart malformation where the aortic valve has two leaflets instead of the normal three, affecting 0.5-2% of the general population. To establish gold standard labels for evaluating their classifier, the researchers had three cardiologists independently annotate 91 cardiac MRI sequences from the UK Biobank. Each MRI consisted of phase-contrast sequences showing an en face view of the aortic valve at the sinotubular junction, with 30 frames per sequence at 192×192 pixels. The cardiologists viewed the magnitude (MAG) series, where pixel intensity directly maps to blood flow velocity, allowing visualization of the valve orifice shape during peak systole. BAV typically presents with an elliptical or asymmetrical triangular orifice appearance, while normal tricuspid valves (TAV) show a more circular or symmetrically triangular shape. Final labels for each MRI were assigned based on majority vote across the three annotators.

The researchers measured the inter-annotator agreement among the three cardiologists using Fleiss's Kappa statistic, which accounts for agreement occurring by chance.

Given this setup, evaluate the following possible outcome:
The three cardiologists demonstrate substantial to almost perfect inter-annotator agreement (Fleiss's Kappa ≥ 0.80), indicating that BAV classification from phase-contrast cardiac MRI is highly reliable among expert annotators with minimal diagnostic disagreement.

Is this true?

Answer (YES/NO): NO